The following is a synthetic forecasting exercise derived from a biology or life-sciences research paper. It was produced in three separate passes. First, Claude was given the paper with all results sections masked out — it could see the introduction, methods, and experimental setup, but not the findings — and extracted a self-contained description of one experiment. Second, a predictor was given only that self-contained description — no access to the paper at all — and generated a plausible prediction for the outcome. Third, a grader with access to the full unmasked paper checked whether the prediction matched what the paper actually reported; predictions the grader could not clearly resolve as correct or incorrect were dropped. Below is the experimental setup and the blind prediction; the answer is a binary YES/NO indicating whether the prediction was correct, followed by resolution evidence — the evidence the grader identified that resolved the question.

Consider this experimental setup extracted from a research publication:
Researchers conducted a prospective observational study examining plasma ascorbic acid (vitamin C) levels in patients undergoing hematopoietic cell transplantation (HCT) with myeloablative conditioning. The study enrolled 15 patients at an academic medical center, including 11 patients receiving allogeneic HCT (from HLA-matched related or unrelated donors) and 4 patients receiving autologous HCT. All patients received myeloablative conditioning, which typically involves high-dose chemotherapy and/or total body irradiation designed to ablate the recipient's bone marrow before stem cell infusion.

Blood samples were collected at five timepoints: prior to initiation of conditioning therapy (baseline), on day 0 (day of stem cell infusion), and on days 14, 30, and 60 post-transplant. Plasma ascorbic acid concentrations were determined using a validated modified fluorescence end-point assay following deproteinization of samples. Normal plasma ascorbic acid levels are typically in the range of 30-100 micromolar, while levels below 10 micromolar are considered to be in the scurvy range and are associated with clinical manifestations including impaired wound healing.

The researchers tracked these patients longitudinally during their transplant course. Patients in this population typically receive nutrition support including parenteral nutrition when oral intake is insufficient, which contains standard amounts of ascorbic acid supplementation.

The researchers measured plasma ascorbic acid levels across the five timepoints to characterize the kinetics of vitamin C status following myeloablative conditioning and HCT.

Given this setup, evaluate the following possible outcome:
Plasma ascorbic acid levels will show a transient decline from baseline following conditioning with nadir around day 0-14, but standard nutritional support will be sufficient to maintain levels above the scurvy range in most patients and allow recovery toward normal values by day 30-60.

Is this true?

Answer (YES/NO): NO